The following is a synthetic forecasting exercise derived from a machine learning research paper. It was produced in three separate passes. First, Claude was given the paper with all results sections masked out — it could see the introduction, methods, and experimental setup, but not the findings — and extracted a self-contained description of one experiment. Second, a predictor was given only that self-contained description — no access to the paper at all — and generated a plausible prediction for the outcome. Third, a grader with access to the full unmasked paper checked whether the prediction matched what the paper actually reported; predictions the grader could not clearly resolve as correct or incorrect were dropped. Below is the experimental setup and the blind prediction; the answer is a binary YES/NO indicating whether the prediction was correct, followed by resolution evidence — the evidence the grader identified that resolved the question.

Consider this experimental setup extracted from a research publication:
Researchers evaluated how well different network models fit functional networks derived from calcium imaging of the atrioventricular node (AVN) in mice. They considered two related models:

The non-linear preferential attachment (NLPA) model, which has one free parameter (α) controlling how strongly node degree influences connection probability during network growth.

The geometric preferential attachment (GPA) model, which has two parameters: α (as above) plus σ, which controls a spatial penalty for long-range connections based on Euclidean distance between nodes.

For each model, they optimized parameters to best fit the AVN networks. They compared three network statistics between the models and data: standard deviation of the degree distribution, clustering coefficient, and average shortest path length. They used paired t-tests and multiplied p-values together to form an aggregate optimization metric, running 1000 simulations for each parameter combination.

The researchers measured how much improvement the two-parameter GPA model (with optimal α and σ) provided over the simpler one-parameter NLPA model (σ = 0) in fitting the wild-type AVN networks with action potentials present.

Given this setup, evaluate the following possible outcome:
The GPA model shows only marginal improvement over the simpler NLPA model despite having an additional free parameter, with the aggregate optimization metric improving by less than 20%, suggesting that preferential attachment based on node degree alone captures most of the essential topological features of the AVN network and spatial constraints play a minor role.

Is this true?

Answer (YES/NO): YES